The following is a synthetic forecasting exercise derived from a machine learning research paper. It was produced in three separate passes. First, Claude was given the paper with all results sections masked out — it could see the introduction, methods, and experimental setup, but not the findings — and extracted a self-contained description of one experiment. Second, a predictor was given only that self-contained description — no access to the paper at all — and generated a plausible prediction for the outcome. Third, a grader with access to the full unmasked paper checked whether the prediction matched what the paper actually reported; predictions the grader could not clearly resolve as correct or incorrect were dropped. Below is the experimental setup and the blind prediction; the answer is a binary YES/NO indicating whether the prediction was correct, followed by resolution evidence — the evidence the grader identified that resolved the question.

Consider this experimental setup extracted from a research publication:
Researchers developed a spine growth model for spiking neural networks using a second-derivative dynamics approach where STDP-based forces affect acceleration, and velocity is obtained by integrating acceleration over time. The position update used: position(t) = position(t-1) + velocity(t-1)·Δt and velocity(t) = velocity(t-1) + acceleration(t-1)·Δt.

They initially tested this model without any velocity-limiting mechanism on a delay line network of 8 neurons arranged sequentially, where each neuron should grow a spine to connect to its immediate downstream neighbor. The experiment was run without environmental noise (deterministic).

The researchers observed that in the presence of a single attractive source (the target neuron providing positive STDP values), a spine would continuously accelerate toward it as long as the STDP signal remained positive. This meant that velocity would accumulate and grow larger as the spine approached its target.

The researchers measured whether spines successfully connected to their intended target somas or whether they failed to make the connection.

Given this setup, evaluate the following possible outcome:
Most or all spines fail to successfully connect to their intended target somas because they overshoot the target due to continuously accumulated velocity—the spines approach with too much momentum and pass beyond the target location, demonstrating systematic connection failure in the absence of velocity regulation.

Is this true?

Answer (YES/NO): NO